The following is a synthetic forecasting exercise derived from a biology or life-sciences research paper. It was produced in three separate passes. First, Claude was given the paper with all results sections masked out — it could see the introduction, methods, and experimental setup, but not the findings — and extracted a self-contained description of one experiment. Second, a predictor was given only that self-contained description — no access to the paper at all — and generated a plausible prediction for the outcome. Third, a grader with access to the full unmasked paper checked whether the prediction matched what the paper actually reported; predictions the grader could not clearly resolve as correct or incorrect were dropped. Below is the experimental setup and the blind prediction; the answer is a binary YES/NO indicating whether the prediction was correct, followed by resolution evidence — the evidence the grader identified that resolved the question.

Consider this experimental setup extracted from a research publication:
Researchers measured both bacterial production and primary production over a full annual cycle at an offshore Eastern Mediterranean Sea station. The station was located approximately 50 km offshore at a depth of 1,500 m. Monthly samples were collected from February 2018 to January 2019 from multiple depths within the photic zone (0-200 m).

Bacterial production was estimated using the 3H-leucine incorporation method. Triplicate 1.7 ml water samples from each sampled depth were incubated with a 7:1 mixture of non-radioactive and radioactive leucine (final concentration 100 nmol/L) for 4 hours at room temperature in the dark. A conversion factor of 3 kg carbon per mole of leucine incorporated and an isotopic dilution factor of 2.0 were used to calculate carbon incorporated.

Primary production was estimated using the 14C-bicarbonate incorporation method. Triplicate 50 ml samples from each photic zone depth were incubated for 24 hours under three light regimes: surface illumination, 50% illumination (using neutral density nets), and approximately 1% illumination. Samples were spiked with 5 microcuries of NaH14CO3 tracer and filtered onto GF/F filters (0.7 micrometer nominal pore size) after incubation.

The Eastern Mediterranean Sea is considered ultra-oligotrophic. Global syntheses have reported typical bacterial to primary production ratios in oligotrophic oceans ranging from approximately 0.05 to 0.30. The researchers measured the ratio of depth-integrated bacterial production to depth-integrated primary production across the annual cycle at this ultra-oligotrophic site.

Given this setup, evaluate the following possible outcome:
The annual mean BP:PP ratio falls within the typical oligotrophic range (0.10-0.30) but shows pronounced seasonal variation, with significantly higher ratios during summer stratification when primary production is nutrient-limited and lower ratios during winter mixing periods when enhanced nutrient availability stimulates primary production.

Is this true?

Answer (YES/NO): NO